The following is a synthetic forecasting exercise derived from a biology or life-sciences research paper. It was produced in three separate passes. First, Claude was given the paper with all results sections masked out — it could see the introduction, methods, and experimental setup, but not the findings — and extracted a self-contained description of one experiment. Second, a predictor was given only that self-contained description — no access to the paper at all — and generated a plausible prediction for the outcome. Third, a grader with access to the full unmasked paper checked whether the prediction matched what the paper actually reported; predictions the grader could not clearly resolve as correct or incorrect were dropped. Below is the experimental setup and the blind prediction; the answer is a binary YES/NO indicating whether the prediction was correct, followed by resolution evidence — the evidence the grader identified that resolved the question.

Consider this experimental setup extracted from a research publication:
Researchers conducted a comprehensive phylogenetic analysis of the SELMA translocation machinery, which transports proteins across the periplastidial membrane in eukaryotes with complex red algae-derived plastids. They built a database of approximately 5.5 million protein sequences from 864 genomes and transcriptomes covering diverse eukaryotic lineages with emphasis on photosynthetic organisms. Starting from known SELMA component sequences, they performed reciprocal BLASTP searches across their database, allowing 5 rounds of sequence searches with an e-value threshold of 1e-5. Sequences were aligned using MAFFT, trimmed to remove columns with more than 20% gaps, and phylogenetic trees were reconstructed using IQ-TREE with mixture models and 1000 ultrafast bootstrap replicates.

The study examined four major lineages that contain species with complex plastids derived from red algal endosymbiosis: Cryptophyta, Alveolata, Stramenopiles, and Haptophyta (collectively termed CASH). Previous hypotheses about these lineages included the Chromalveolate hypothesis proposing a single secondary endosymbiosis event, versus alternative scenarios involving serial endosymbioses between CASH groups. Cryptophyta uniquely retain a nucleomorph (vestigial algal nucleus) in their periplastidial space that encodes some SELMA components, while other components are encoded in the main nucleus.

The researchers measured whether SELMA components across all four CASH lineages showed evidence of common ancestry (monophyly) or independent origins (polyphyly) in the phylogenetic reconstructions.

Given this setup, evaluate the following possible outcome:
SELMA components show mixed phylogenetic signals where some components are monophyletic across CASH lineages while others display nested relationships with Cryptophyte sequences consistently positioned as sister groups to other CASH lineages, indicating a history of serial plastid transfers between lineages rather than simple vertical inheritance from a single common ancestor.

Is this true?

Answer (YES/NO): NO